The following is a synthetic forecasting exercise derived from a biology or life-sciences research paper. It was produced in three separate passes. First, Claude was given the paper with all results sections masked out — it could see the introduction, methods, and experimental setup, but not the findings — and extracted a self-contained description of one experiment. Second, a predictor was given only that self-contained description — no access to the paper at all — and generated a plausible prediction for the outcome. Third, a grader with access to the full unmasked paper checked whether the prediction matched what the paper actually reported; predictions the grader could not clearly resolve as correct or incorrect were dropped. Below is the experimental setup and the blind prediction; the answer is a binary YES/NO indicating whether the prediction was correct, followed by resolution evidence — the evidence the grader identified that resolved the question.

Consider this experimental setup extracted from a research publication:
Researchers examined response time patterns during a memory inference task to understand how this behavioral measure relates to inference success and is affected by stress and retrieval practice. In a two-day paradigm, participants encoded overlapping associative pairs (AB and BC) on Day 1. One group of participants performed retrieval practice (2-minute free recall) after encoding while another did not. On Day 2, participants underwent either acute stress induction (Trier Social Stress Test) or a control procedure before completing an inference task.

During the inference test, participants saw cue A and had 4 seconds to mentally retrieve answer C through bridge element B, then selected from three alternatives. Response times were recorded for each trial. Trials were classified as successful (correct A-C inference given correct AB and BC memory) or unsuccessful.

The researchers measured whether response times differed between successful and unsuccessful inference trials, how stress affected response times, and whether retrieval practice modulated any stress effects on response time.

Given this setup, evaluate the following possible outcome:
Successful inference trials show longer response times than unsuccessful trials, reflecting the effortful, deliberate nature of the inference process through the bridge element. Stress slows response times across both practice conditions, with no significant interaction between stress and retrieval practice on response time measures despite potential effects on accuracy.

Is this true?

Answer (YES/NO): NO